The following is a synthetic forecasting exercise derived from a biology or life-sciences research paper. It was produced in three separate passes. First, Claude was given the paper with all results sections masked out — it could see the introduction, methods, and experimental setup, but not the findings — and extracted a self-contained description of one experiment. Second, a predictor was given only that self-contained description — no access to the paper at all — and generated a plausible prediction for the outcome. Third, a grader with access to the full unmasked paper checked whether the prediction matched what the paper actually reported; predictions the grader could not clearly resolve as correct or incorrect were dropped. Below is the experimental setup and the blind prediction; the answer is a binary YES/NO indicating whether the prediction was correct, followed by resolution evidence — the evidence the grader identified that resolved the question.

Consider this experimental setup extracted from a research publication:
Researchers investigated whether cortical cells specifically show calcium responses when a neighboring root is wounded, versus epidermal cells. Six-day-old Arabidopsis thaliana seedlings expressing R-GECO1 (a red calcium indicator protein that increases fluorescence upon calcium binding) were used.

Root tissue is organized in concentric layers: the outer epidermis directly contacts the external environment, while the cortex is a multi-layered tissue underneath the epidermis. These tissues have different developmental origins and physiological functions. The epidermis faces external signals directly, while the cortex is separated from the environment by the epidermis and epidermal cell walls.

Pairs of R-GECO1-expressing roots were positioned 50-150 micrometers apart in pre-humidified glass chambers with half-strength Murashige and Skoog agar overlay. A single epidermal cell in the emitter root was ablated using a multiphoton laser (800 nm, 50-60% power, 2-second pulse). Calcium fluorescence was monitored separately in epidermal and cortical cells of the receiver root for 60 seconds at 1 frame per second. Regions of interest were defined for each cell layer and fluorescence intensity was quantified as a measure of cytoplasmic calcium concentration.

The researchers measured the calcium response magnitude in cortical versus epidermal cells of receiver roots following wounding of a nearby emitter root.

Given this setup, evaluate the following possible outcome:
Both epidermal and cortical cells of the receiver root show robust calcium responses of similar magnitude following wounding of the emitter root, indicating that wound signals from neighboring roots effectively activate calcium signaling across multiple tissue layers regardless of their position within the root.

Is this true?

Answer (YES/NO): NO